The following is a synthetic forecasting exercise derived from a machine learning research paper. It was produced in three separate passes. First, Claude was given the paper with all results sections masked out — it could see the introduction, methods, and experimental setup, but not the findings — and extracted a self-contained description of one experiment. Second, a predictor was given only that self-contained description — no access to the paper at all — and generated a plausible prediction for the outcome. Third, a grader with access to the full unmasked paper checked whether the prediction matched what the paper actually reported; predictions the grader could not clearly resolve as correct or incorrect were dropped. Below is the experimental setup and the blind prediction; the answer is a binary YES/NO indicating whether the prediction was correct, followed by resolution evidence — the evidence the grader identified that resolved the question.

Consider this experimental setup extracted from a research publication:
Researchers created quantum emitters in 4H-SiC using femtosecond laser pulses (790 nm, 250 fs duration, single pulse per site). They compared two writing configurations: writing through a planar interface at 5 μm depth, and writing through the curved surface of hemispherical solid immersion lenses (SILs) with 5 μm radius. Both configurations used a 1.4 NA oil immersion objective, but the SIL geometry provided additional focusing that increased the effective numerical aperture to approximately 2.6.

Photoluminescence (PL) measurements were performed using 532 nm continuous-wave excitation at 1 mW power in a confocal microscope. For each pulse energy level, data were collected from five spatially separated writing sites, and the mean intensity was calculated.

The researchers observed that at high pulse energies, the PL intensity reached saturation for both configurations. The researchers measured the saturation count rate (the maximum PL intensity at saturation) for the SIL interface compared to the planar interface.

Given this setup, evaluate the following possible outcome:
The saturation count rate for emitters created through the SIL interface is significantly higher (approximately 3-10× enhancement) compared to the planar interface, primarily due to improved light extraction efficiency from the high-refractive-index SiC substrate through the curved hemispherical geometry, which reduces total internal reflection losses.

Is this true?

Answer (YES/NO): NO